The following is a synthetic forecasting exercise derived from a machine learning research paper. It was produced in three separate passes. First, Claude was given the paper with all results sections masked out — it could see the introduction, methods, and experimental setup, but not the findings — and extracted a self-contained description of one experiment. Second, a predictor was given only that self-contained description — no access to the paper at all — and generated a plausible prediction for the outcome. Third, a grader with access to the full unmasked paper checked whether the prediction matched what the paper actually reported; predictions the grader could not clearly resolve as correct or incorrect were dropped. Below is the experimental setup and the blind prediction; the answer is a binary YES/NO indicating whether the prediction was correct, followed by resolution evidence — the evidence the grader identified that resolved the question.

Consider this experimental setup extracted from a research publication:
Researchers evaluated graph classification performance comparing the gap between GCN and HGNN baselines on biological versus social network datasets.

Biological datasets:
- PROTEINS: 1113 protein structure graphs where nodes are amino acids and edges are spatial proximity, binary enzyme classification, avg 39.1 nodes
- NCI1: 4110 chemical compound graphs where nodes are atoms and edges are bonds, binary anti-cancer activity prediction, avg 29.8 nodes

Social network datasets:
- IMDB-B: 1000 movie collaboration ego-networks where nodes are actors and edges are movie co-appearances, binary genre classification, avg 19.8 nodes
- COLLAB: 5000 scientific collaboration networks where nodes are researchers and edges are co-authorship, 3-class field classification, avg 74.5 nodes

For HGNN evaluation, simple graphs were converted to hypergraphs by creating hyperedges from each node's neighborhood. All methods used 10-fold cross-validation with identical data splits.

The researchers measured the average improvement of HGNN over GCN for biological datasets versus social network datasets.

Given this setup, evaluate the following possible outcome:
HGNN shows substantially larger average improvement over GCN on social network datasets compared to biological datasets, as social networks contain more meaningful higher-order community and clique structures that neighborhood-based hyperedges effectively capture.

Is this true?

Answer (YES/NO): YES